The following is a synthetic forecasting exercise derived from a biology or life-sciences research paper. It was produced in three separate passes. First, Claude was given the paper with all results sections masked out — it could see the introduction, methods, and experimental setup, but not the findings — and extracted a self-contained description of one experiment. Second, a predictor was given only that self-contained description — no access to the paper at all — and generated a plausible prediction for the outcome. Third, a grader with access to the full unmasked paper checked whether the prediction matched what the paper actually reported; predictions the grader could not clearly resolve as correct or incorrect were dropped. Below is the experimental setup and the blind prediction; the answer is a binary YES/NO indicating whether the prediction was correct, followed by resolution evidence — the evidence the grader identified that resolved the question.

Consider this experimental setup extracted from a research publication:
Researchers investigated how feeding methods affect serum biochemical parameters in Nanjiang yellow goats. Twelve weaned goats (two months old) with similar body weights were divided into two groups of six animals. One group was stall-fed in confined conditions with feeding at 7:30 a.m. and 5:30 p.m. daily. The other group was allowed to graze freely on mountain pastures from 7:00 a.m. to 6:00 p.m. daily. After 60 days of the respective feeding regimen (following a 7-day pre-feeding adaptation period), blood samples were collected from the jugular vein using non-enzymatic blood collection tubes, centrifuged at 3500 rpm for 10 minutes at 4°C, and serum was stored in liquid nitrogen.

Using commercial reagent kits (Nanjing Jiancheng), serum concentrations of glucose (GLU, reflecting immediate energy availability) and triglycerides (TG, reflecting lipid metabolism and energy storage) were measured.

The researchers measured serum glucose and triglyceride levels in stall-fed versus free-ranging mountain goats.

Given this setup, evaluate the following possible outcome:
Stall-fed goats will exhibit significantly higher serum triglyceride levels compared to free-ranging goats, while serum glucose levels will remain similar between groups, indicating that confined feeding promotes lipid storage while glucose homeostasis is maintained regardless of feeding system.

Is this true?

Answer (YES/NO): YES